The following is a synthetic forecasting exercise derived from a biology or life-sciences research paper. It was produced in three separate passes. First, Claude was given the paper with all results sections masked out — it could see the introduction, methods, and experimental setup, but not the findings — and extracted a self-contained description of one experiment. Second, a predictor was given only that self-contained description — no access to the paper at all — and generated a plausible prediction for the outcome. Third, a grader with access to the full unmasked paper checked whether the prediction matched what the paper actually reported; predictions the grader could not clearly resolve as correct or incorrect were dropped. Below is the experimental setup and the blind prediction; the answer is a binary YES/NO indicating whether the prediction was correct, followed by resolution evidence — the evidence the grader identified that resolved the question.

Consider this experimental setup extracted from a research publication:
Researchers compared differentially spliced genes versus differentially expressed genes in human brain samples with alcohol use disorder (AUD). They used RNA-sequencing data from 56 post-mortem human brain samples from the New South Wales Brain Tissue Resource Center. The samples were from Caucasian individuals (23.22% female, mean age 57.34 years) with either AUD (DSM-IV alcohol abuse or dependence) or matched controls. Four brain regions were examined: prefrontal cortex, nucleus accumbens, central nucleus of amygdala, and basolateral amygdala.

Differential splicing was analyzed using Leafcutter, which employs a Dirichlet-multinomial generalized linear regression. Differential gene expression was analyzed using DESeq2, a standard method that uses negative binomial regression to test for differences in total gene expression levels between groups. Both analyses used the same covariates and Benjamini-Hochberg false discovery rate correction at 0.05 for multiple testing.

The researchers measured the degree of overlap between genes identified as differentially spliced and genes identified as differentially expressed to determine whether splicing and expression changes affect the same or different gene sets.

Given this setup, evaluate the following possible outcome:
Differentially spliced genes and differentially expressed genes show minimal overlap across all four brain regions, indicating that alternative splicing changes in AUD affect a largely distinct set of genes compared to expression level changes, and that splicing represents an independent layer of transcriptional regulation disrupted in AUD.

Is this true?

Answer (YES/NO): NO